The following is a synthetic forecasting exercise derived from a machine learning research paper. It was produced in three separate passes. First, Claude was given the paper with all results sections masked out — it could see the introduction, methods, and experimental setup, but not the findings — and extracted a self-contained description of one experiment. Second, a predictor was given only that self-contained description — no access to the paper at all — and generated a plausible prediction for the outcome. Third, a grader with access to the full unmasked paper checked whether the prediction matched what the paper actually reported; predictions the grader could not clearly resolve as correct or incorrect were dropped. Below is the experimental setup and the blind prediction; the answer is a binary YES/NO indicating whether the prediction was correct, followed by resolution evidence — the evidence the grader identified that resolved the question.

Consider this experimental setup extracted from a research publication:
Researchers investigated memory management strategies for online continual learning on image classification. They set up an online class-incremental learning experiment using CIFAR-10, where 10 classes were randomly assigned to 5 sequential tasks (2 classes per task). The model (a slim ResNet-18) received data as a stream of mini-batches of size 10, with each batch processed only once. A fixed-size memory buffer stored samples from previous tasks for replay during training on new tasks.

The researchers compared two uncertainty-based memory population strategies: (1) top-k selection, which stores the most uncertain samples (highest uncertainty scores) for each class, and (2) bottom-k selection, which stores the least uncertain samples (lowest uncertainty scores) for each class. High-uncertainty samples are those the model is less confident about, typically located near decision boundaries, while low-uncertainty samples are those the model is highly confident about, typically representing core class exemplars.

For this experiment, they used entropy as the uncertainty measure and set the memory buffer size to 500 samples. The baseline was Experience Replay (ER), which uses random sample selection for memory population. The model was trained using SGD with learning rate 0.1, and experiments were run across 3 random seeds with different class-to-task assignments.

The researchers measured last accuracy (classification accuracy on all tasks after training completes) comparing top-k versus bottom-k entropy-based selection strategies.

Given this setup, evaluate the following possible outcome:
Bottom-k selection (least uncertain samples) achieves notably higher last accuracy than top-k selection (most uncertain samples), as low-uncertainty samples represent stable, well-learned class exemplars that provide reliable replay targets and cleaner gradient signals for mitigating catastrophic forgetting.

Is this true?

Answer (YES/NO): YES